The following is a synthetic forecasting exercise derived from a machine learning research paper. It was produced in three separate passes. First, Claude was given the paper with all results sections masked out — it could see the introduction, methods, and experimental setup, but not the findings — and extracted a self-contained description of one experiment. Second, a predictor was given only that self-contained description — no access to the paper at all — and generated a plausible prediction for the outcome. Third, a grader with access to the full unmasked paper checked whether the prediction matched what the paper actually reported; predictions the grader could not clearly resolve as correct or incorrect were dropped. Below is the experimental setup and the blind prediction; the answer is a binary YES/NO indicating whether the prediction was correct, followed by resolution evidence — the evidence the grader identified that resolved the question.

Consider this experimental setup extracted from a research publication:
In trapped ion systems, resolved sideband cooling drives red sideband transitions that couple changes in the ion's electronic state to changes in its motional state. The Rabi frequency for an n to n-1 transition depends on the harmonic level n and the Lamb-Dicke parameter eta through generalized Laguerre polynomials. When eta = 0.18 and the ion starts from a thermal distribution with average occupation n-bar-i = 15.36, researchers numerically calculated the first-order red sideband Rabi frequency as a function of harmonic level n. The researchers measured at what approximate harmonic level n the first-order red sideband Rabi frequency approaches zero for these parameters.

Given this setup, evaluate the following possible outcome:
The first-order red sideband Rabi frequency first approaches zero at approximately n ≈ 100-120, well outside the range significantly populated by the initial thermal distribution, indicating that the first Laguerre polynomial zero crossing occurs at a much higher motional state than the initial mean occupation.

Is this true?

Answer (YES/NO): YES